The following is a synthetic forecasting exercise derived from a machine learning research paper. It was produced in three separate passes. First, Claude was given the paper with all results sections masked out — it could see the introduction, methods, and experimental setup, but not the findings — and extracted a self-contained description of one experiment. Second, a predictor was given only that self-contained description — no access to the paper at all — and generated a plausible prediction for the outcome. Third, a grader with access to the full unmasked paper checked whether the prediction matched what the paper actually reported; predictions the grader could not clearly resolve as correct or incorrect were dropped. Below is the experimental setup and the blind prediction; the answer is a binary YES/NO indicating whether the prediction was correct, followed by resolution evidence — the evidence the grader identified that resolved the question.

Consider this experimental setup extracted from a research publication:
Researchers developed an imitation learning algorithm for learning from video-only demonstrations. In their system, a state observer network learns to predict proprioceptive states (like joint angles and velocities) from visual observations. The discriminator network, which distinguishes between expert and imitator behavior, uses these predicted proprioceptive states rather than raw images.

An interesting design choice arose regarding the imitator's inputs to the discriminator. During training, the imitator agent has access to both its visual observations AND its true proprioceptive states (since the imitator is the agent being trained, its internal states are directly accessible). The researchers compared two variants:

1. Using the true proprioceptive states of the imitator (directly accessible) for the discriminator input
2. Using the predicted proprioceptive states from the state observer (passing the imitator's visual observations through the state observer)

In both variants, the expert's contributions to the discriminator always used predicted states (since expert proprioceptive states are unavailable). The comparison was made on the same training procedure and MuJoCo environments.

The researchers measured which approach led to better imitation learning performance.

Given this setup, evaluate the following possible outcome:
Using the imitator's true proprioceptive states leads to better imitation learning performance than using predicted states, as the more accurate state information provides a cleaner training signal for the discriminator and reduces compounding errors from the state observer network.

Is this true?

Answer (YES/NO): NO